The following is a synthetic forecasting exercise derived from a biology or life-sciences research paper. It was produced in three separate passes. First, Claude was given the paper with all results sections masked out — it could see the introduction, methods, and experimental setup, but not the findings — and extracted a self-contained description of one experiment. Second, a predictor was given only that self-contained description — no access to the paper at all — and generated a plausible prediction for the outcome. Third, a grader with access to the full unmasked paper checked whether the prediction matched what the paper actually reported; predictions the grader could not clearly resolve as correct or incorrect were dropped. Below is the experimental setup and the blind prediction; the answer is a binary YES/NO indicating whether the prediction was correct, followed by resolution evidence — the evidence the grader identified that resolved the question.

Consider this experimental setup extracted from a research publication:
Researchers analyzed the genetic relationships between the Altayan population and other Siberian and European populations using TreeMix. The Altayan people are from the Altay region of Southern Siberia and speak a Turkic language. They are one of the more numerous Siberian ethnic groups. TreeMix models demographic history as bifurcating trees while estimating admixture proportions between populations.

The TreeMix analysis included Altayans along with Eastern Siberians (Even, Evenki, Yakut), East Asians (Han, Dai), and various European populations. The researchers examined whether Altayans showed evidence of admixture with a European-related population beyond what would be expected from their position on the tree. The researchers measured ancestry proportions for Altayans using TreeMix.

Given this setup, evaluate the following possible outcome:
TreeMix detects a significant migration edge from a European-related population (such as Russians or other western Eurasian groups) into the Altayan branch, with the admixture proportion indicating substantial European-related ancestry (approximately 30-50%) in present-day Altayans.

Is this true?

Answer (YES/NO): YES